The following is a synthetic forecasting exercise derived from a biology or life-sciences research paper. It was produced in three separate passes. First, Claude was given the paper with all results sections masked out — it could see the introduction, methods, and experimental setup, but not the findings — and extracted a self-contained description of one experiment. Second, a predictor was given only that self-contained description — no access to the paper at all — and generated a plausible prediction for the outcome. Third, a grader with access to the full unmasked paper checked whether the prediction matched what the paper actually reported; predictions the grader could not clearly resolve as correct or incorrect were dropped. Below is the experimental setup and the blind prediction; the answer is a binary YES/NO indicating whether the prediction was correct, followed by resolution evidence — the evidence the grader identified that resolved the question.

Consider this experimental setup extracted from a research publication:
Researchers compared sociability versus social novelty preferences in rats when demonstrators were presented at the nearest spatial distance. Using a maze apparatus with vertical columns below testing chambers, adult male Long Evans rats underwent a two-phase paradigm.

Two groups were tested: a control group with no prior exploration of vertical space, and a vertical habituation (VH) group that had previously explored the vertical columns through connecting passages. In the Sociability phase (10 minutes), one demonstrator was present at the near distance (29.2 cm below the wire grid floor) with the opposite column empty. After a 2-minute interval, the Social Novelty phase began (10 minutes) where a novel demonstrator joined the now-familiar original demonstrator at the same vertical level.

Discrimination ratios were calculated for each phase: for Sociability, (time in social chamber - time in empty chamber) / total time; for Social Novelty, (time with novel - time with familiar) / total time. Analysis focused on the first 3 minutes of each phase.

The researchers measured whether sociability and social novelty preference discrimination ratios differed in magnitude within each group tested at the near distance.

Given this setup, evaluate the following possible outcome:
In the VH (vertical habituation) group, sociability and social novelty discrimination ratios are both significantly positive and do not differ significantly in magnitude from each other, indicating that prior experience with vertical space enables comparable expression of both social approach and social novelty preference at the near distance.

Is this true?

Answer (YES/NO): NO